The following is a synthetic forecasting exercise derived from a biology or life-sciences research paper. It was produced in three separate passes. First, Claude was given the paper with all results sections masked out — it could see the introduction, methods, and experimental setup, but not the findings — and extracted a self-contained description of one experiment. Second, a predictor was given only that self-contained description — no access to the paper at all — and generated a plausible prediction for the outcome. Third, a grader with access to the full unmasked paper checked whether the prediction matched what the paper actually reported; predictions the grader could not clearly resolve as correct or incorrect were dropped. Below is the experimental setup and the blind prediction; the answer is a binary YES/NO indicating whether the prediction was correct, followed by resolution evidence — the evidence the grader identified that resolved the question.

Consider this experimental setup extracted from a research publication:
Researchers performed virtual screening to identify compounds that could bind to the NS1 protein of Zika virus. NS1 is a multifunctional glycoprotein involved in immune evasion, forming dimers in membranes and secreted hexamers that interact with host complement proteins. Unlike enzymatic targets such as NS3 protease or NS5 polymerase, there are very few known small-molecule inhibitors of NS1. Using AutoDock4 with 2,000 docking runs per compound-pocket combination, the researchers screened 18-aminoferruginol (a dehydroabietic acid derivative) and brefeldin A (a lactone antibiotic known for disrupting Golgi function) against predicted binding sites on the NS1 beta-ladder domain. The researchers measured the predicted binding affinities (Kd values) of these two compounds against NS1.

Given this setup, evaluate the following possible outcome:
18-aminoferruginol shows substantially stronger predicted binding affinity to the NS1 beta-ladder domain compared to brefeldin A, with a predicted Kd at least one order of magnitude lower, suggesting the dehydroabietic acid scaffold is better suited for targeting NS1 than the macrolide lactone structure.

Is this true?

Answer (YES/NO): NO